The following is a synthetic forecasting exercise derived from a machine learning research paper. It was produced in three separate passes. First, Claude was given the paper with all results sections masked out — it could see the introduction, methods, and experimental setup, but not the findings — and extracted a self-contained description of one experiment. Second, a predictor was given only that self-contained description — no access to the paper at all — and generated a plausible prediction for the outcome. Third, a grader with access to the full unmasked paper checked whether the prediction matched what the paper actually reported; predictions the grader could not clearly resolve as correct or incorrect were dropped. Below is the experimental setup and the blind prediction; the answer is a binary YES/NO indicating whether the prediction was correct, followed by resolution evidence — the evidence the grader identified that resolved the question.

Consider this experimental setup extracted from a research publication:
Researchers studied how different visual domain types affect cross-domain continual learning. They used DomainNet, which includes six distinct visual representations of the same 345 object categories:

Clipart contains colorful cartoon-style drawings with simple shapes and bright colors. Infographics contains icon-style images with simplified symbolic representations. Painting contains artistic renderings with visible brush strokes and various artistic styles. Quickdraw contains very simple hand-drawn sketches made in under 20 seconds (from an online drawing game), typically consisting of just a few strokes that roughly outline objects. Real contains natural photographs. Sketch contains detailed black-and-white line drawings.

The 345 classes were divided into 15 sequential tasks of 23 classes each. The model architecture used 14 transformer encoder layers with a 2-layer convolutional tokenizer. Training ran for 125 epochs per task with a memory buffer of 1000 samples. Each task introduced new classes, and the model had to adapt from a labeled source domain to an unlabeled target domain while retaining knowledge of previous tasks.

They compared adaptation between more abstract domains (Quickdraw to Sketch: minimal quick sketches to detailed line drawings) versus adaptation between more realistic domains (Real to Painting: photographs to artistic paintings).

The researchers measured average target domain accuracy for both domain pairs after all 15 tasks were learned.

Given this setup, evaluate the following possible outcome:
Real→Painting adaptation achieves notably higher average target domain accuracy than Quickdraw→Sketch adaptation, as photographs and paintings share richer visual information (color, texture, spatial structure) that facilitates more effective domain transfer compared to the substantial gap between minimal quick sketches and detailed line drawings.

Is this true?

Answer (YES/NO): YES